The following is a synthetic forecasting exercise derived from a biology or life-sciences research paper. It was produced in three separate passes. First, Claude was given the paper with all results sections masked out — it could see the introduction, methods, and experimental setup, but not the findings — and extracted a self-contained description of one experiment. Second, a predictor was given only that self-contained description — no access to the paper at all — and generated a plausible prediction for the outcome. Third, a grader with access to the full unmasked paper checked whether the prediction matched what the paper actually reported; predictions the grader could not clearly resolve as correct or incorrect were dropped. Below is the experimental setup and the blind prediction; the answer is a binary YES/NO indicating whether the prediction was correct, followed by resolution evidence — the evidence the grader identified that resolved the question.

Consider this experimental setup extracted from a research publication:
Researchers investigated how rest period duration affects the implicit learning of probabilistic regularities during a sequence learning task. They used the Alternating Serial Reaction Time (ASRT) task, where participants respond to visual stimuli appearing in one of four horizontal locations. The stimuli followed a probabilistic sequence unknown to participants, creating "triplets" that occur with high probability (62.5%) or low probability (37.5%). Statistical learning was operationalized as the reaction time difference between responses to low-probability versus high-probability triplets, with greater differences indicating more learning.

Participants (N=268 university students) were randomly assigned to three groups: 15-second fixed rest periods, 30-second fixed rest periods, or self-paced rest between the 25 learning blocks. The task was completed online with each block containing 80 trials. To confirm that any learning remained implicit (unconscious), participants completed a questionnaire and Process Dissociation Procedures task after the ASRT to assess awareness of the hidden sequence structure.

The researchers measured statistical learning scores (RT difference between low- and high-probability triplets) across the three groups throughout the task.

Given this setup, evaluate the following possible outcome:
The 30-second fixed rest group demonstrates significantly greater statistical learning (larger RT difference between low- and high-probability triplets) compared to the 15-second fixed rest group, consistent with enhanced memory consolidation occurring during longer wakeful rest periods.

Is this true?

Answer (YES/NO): NO